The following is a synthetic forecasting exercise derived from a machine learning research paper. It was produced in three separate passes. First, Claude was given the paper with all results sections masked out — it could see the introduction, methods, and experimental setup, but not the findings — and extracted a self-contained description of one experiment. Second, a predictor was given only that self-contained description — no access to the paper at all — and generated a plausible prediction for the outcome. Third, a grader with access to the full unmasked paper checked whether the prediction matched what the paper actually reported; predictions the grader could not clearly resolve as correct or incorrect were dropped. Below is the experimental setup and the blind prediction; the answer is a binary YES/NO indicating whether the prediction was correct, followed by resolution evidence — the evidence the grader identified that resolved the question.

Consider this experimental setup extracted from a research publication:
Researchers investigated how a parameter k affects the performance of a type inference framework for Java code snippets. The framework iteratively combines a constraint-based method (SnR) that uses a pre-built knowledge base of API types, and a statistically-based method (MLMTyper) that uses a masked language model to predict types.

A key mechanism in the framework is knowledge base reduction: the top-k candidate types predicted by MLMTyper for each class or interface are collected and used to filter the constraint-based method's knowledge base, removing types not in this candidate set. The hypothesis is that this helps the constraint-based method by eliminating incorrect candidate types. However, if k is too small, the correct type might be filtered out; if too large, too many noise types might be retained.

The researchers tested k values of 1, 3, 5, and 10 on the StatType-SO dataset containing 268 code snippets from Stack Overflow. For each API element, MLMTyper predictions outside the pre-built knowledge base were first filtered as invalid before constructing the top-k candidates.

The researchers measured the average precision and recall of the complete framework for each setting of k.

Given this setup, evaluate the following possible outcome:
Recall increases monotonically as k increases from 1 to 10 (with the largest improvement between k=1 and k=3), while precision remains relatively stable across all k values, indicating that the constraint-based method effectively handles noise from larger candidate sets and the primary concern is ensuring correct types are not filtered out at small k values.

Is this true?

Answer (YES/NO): NO